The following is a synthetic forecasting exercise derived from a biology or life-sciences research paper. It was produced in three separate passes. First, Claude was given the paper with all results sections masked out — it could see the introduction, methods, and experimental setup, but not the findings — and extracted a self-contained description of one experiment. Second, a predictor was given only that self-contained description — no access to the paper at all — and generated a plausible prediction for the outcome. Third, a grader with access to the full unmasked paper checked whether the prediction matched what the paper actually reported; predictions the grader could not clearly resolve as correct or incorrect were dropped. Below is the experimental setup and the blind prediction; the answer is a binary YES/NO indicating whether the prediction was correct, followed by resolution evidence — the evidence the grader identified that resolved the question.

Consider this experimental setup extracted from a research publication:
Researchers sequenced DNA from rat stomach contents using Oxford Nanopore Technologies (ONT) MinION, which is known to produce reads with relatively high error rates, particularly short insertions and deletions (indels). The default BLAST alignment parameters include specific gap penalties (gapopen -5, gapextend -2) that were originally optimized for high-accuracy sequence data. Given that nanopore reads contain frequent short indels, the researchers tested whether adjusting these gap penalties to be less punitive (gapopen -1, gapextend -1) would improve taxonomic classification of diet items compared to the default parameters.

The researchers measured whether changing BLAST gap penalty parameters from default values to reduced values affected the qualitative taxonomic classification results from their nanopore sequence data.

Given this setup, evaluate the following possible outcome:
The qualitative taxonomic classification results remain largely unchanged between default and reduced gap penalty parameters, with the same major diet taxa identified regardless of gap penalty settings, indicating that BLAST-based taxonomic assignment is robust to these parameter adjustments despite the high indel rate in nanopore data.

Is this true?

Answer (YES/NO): YES